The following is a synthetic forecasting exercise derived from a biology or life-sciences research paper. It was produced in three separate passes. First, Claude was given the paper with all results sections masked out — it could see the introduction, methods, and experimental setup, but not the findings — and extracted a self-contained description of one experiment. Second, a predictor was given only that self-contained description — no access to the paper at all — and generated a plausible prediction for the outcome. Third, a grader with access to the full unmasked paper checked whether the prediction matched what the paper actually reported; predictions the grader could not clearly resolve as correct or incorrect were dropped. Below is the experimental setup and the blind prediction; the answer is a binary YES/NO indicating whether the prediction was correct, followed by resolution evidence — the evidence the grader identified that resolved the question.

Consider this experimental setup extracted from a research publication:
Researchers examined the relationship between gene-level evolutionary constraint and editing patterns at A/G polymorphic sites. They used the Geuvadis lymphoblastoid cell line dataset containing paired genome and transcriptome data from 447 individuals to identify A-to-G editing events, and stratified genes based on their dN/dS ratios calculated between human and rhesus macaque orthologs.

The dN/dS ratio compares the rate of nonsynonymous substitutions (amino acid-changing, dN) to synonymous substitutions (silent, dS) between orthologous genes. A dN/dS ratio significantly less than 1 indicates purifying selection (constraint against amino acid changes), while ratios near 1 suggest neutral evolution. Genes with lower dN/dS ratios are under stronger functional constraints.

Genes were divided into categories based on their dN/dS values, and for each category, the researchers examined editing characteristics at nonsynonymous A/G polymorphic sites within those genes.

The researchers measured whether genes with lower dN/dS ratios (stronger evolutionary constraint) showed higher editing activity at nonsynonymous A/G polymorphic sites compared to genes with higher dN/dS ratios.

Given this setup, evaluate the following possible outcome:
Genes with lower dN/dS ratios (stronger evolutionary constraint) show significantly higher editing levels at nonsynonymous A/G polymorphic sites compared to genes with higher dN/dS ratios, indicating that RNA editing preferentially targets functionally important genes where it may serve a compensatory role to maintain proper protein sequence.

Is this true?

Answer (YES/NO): NO